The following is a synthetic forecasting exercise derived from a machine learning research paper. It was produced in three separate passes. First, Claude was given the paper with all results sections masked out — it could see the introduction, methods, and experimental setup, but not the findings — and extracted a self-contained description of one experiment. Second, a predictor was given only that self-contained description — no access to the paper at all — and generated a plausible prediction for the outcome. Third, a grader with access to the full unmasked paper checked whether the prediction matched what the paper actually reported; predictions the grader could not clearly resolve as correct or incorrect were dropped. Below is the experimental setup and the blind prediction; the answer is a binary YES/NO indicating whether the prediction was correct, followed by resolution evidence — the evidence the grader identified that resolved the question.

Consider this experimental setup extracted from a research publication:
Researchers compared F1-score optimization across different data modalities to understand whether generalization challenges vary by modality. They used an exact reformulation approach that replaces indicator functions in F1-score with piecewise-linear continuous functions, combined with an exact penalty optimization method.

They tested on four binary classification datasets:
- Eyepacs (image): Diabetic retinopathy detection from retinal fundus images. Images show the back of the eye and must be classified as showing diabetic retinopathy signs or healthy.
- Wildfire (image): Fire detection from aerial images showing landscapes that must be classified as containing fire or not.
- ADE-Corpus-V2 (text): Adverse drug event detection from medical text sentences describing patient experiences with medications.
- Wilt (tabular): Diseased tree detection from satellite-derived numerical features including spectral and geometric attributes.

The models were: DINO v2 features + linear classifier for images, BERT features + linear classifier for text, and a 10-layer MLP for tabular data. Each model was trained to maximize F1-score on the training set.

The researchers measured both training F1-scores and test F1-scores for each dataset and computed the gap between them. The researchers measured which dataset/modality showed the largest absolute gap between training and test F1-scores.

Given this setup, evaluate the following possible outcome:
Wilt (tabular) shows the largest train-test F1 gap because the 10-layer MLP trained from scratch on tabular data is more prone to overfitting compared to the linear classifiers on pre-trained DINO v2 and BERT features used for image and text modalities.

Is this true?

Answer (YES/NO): NO